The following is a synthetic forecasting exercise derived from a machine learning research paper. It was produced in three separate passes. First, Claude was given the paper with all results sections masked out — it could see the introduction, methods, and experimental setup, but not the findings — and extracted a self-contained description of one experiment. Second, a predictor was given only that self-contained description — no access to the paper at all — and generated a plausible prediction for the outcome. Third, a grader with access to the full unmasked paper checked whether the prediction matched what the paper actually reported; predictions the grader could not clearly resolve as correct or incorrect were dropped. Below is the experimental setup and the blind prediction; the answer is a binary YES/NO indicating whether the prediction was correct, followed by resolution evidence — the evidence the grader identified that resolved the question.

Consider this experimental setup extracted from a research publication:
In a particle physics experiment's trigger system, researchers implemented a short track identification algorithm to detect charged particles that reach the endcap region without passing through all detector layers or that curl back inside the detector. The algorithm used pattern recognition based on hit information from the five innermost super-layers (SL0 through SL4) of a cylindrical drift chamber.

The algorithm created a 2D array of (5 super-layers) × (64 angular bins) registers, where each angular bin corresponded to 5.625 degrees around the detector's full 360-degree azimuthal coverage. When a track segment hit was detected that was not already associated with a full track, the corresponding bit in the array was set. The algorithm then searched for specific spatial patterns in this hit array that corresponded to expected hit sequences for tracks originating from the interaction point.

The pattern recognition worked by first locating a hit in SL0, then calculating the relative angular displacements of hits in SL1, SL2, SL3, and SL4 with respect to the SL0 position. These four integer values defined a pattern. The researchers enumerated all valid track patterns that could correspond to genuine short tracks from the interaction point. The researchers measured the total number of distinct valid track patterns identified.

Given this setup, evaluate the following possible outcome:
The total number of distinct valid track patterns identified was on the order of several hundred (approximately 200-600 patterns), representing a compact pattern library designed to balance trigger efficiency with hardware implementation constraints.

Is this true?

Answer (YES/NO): NO